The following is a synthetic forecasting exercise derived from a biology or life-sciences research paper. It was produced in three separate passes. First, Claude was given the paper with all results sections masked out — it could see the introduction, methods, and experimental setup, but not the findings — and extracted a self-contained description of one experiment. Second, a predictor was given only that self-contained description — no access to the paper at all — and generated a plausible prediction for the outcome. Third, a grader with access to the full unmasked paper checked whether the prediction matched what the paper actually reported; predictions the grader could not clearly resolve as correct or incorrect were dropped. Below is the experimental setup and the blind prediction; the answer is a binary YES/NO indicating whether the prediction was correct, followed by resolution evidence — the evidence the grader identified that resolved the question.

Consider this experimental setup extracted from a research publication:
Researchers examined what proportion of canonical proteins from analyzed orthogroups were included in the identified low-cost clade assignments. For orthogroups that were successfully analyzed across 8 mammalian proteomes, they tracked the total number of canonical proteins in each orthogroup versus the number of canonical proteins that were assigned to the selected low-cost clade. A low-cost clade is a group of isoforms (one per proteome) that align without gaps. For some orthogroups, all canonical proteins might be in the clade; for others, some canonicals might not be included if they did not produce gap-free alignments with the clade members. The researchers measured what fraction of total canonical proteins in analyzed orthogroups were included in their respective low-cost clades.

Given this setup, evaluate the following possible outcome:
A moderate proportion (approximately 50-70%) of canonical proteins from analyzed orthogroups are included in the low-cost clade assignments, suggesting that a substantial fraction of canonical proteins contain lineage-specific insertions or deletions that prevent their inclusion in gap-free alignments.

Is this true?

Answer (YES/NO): NO